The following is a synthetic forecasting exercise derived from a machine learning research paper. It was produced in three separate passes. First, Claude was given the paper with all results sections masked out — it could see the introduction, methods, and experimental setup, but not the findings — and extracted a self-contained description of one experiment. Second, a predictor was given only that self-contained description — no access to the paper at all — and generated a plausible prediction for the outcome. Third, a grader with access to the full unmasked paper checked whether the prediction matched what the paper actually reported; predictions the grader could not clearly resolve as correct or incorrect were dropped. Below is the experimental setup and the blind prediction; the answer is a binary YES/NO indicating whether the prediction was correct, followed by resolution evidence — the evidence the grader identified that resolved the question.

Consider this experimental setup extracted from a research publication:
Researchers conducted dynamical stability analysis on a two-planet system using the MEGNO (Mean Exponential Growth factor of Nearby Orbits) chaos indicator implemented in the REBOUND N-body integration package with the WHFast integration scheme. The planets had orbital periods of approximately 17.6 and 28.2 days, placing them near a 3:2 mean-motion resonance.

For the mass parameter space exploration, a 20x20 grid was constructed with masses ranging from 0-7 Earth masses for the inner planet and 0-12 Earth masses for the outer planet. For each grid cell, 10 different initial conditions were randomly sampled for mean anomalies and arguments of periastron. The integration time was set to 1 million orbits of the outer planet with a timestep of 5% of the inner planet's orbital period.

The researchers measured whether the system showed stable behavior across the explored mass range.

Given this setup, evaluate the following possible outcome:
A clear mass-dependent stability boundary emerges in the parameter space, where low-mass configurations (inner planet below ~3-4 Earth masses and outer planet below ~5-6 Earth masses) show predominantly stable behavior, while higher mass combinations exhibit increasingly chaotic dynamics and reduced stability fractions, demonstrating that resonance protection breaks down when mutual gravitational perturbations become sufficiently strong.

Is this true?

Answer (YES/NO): NO